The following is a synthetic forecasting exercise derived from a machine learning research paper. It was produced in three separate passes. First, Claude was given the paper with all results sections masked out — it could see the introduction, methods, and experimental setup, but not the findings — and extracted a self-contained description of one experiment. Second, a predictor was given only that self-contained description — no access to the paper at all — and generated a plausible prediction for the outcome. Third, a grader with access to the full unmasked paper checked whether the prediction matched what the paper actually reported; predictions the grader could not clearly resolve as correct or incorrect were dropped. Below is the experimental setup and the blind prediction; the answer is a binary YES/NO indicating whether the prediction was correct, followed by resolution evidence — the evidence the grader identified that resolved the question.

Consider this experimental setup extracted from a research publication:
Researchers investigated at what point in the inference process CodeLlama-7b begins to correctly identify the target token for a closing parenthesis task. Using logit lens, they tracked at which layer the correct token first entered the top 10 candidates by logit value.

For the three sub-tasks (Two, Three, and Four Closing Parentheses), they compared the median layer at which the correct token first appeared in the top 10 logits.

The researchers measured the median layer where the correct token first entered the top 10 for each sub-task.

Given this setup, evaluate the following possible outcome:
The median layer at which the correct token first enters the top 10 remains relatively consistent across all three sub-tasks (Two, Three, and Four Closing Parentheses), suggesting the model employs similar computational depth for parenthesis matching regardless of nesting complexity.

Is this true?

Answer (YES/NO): NO